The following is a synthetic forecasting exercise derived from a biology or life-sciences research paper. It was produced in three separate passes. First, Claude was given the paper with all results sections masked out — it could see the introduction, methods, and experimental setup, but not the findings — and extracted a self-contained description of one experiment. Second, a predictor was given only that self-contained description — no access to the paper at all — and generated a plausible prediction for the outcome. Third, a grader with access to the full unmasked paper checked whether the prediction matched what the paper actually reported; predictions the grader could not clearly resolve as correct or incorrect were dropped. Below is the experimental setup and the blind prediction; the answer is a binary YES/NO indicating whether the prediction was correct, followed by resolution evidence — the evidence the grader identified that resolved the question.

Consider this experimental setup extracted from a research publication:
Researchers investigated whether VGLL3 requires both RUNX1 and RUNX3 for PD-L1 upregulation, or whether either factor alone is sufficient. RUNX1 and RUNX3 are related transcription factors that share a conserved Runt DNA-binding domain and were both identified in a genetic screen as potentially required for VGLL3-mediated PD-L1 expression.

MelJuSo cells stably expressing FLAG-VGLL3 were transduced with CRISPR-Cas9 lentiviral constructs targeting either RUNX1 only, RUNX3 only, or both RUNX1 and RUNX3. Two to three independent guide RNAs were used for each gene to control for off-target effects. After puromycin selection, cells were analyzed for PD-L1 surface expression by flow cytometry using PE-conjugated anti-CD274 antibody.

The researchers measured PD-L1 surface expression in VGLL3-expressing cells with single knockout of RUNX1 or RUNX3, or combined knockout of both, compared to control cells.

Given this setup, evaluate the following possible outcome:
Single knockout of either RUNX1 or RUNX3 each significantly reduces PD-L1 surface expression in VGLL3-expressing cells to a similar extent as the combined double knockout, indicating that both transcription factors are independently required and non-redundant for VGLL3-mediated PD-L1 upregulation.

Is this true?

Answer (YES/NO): NO